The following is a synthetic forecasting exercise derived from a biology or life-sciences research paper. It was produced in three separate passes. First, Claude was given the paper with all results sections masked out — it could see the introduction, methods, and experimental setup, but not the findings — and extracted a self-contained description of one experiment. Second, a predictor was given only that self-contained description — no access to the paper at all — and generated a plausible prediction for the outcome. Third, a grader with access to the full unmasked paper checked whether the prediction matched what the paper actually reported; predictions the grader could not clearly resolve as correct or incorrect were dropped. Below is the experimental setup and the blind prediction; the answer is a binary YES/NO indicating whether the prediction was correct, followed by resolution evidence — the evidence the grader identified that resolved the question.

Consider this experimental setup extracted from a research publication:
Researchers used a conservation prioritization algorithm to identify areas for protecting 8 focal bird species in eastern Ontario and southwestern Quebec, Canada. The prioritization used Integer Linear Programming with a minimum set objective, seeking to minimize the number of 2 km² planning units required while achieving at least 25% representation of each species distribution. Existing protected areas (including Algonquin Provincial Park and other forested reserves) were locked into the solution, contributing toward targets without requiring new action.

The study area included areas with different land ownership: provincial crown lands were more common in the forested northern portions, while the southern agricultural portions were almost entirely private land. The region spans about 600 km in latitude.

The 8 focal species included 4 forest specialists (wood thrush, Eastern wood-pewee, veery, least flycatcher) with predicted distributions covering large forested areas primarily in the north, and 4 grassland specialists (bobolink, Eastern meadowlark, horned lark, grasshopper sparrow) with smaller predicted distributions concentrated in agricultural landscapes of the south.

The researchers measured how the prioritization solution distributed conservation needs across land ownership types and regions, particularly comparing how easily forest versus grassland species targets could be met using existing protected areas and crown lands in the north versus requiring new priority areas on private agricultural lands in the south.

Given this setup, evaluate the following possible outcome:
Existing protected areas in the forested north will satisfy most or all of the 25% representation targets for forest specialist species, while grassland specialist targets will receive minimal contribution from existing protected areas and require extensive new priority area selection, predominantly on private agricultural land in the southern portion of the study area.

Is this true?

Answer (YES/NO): NO